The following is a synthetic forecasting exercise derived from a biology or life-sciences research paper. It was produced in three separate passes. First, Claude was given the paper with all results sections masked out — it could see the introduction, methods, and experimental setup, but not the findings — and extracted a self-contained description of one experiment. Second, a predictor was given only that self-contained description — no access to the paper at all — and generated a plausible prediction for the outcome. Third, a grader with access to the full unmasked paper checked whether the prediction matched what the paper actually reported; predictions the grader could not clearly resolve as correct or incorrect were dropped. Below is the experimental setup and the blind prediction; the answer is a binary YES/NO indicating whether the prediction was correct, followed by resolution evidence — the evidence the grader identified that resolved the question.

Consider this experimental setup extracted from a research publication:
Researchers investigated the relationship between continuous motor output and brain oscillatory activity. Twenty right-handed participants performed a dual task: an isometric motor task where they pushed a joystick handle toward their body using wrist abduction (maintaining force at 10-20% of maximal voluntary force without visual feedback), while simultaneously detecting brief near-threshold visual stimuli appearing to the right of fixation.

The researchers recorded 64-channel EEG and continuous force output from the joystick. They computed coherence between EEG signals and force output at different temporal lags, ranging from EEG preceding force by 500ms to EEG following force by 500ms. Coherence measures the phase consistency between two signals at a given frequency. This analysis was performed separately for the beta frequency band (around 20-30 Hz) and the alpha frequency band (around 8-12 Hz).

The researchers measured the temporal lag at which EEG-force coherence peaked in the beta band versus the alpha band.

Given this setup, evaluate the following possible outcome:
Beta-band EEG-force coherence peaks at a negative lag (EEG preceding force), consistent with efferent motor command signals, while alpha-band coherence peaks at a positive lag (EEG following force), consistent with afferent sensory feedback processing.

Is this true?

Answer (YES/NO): NO